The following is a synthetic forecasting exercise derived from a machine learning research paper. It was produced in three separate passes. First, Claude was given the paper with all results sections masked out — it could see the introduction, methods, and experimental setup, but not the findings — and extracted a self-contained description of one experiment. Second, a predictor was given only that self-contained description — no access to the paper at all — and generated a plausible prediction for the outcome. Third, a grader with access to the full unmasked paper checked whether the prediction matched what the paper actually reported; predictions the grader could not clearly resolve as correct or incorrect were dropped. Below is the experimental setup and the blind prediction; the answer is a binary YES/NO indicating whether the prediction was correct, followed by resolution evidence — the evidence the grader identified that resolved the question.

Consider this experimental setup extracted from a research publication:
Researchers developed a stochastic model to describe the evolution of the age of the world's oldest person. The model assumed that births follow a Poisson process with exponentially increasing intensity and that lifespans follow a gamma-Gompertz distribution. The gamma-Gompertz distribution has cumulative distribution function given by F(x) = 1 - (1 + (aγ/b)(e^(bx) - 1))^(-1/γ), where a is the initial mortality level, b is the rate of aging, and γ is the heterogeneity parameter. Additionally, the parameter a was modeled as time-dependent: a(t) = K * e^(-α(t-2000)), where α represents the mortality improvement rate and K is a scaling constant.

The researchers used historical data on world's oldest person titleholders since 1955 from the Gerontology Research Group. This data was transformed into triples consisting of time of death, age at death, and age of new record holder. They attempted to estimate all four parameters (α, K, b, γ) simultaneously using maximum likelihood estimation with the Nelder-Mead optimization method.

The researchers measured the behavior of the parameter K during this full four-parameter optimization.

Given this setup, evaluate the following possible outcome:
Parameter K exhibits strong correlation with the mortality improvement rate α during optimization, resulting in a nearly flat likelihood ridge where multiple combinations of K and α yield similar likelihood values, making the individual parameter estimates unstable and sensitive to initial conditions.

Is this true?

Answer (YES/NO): NO